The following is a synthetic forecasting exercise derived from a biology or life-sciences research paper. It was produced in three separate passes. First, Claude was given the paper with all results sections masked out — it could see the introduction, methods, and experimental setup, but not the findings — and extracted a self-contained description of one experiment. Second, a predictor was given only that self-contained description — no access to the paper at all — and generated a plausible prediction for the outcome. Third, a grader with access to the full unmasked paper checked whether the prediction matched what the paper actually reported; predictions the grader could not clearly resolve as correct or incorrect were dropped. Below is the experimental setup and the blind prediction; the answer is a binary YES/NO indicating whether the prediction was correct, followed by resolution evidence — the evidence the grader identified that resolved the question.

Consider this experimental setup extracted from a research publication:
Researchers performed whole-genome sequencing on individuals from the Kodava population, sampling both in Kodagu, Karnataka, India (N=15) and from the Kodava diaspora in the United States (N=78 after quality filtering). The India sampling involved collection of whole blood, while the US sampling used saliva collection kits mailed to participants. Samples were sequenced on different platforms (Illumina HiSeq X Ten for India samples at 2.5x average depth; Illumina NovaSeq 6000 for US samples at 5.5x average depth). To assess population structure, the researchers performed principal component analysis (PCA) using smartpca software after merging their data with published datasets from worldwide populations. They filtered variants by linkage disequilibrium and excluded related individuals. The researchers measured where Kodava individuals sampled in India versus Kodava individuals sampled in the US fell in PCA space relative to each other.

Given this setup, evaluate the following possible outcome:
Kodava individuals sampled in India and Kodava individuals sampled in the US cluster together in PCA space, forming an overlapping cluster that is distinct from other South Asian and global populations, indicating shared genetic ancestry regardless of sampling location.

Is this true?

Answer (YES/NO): NO